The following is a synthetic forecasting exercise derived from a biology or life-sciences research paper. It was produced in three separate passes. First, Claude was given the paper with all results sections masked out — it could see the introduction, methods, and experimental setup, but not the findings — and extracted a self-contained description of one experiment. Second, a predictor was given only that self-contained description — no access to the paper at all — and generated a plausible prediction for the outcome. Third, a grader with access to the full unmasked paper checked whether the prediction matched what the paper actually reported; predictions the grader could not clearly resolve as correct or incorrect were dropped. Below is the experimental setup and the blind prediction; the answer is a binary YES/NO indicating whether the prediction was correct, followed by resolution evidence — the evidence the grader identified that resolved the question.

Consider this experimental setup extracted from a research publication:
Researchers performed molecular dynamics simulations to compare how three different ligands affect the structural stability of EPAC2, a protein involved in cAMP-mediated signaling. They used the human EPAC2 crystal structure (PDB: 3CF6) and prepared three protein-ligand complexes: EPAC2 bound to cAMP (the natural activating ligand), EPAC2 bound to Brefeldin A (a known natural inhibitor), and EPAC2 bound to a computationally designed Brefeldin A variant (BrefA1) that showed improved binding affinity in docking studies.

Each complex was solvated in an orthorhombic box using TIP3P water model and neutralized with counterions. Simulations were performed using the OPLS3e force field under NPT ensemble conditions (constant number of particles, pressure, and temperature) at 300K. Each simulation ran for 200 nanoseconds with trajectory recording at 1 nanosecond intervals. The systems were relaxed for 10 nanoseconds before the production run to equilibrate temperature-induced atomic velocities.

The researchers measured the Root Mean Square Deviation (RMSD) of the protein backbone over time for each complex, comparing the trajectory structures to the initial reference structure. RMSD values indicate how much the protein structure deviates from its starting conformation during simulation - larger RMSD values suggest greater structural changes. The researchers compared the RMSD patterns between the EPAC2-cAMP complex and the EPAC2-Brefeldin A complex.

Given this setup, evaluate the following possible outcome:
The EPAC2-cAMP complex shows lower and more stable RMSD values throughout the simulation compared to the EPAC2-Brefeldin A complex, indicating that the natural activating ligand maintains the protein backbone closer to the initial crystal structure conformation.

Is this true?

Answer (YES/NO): NO